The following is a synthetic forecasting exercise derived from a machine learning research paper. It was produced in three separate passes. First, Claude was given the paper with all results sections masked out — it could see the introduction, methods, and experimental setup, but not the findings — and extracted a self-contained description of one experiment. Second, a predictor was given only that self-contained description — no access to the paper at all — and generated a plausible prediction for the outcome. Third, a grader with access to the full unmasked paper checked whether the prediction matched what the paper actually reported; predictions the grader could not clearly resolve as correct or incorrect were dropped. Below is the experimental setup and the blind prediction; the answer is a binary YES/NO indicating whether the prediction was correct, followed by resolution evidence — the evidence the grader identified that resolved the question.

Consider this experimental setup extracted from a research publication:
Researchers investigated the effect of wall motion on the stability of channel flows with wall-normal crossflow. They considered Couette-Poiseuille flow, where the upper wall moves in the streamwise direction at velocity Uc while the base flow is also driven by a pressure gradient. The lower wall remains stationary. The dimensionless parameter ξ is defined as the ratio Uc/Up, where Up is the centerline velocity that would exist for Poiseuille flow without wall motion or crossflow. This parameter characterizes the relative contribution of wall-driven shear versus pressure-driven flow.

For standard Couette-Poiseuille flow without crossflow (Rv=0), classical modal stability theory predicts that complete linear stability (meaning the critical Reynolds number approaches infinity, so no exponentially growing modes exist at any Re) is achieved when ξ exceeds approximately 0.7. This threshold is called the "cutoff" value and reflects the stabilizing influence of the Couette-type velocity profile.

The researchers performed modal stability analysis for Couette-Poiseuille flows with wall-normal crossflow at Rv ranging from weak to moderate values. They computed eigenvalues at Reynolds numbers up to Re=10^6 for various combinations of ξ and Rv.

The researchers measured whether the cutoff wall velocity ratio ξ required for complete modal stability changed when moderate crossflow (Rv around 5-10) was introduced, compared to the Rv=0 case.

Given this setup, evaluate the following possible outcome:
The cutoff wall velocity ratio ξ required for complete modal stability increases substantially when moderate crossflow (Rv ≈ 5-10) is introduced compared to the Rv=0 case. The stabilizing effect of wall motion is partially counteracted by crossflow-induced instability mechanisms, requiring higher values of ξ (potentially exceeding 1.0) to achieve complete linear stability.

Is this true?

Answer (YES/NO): NO